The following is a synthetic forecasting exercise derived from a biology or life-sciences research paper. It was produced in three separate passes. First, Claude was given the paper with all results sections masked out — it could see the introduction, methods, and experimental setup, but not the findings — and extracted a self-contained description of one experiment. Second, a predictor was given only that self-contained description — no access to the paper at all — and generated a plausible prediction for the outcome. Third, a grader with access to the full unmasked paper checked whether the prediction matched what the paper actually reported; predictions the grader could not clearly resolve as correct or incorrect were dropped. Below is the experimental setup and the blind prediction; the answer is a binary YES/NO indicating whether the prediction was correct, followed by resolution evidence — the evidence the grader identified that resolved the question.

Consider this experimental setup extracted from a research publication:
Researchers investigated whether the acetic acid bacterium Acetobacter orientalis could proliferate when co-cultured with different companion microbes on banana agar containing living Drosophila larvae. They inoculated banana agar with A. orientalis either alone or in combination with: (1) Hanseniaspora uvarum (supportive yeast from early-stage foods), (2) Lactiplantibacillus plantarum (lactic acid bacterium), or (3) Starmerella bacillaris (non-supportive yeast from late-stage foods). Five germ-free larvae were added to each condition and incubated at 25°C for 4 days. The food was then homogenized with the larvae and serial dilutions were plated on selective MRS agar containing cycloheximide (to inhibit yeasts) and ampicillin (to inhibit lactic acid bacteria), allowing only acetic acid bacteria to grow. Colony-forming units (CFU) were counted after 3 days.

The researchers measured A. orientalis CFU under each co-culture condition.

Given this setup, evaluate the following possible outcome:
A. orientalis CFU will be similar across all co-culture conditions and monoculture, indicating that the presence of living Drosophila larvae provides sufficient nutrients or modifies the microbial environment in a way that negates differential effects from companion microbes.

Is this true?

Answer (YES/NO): NO